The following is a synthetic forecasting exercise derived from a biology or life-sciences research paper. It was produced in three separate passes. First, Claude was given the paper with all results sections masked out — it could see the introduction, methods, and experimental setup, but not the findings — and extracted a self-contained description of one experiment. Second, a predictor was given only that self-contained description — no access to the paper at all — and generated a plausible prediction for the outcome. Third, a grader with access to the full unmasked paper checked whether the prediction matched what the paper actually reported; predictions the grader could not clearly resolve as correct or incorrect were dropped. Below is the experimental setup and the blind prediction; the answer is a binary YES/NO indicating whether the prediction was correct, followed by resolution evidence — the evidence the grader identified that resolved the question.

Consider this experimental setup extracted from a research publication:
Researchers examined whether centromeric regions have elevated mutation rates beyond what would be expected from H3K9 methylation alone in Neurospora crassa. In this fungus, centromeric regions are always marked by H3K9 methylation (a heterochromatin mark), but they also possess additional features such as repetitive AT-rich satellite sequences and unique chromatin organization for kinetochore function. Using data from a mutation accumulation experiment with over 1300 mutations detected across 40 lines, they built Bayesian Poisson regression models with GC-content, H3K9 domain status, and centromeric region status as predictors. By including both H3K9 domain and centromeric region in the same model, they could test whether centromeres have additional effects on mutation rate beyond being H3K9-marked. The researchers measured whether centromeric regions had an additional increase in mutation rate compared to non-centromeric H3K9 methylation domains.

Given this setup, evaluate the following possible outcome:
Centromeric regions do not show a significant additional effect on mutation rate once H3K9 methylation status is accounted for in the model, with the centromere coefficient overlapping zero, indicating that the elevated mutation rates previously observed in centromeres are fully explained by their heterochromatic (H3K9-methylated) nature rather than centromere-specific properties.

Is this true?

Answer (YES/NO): NO